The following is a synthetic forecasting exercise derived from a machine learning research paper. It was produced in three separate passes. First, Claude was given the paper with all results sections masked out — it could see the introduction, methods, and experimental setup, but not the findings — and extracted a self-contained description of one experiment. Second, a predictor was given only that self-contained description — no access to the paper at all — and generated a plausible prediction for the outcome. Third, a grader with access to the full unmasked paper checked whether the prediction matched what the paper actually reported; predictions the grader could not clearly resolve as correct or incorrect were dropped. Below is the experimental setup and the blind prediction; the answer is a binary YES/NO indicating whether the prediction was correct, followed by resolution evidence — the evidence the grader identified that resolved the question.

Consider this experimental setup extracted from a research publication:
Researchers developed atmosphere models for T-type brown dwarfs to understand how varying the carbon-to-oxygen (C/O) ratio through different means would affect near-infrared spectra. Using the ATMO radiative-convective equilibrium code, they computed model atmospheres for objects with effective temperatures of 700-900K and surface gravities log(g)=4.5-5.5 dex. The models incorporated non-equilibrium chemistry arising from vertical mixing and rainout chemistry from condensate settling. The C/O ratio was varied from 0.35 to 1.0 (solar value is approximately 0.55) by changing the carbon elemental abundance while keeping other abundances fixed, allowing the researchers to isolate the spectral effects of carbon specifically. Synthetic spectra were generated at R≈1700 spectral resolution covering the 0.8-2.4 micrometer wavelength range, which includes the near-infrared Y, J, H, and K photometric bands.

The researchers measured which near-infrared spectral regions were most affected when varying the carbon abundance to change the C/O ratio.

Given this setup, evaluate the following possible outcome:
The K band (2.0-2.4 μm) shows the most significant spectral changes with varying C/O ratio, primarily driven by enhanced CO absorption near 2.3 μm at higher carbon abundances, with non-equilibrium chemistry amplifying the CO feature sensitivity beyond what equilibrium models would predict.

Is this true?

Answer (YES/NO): NO